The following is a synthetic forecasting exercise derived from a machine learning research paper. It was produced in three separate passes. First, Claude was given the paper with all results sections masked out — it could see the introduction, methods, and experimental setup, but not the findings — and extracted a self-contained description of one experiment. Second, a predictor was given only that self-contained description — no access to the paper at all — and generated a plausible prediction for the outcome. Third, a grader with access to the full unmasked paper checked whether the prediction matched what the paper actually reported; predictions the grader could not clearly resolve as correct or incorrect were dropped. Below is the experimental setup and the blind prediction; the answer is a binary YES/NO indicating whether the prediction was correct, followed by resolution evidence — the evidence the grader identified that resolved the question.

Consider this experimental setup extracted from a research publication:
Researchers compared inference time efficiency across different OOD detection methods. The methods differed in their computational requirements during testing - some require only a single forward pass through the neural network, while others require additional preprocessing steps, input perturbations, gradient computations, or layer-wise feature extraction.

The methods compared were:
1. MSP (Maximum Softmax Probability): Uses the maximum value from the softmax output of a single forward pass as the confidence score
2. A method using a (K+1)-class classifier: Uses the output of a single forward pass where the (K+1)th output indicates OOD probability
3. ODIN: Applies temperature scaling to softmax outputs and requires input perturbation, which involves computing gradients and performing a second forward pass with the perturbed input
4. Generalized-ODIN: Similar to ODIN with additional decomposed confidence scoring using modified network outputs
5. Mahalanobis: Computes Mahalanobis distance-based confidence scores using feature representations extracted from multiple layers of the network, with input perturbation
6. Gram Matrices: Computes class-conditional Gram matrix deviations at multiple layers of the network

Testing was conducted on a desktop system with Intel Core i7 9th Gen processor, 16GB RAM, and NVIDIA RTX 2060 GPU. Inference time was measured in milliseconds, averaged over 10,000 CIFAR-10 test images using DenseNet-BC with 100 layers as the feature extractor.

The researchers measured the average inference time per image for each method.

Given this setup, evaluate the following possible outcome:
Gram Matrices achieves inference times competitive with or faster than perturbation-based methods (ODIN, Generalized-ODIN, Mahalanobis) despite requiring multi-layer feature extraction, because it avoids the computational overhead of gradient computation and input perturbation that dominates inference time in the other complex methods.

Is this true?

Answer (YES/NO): NO